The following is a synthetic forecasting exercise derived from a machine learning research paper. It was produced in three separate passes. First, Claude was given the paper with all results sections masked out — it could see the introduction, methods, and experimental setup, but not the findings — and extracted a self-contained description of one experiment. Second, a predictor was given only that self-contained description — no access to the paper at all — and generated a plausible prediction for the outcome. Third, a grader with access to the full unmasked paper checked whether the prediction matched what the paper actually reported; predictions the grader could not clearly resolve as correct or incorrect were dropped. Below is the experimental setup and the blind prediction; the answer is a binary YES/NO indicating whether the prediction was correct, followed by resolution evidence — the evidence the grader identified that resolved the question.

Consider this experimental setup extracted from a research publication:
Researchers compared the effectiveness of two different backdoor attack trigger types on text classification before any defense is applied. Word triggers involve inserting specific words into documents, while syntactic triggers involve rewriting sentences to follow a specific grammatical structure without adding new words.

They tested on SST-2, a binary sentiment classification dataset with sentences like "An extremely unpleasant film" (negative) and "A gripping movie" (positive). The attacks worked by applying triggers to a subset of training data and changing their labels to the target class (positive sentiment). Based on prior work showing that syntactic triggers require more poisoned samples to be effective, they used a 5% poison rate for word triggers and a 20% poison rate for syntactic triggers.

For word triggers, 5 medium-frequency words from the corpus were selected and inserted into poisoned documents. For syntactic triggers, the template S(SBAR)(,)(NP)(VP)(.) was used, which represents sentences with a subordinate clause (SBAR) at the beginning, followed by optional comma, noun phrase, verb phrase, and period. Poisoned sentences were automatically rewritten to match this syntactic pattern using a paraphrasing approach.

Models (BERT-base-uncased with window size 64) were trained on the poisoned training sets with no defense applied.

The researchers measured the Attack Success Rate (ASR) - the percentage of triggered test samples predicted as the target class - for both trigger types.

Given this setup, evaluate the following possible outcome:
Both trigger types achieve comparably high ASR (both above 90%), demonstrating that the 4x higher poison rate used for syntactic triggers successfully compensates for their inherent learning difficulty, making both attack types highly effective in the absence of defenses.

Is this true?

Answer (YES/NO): YES